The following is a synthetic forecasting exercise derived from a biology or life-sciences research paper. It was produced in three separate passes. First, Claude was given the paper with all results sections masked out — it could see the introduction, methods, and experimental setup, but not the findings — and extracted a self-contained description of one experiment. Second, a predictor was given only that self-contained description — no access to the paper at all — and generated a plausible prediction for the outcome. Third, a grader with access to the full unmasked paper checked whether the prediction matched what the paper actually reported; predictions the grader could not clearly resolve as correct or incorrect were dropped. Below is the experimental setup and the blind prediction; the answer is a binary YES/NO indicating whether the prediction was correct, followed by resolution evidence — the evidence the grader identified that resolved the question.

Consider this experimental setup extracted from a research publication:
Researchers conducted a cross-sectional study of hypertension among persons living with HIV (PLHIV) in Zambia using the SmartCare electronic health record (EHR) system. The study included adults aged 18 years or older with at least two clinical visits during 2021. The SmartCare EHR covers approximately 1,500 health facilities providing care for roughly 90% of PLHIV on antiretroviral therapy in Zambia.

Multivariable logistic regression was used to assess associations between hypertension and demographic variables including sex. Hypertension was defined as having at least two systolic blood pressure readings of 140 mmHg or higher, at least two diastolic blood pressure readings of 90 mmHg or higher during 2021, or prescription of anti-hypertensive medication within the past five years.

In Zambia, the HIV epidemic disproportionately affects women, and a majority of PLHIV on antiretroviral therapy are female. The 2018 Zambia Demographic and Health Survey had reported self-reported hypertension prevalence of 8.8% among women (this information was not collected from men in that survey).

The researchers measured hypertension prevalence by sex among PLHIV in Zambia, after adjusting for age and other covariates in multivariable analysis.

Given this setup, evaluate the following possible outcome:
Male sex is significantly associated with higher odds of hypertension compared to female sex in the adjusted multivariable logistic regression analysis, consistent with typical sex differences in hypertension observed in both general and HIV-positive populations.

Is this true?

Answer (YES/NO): NO